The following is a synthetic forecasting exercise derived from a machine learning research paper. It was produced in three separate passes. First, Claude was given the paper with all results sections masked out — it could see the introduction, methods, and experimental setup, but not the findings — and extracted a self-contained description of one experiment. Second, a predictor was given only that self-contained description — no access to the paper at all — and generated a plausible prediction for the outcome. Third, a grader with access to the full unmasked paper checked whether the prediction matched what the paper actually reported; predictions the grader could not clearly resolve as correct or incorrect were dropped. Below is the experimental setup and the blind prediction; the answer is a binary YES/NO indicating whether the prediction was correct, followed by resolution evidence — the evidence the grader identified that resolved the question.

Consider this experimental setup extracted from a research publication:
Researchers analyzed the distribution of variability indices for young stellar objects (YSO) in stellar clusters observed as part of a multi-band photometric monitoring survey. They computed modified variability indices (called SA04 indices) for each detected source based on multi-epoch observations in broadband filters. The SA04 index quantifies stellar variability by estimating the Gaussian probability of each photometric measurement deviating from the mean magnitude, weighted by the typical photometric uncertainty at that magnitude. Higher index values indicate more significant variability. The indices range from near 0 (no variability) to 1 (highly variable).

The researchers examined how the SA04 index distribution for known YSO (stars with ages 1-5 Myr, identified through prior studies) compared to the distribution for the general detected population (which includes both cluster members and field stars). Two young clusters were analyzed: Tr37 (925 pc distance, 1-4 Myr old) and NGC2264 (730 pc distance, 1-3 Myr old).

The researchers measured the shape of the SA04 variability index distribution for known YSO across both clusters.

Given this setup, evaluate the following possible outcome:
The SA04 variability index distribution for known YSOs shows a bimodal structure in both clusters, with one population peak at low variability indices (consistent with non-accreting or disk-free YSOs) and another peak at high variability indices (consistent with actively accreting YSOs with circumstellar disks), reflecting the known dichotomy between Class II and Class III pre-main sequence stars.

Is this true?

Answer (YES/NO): YES